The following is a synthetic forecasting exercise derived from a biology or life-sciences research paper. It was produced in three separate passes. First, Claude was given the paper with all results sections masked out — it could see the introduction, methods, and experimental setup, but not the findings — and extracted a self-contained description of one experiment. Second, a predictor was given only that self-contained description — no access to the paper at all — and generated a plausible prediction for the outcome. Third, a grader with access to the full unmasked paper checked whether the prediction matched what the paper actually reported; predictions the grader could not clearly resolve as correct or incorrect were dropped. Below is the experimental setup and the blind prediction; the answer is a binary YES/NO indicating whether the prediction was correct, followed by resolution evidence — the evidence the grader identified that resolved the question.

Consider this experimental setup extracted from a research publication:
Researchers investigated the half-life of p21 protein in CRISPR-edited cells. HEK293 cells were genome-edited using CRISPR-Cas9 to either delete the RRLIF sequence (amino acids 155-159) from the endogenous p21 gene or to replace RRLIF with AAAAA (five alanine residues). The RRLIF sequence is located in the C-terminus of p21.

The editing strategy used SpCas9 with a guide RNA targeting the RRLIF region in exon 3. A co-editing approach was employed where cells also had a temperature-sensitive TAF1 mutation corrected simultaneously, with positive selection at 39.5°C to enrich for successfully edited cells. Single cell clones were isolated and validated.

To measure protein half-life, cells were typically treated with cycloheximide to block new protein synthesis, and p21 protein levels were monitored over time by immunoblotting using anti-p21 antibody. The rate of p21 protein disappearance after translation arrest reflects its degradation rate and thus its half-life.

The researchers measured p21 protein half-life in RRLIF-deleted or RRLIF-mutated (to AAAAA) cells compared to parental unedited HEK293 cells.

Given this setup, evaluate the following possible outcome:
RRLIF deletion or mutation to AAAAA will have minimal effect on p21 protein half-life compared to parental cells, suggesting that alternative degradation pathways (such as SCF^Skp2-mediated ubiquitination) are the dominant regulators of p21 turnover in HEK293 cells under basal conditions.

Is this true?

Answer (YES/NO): NO